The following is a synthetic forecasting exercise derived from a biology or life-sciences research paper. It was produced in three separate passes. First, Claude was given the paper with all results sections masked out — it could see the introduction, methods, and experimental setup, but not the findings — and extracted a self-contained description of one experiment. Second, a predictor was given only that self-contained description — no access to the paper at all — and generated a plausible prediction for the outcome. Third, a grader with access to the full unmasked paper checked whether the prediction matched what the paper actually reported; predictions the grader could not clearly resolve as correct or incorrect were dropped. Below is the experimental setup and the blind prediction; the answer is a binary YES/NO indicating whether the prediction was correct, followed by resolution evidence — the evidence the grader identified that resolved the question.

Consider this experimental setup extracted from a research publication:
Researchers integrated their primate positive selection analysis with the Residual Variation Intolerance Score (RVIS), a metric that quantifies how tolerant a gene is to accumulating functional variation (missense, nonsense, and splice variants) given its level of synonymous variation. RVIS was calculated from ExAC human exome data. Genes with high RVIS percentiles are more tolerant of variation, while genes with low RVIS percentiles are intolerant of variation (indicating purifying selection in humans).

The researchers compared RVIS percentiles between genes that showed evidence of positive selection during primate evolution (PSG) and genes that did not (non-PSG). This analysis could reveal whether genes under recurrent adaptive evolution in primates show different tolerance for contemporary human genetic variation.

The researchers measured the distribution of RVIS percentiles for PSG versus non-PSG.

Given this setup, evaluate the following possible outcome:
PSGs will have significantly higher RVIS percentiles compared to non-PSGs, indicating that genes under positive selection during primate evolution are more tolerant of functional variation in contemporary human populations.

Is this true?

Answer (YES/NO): YES